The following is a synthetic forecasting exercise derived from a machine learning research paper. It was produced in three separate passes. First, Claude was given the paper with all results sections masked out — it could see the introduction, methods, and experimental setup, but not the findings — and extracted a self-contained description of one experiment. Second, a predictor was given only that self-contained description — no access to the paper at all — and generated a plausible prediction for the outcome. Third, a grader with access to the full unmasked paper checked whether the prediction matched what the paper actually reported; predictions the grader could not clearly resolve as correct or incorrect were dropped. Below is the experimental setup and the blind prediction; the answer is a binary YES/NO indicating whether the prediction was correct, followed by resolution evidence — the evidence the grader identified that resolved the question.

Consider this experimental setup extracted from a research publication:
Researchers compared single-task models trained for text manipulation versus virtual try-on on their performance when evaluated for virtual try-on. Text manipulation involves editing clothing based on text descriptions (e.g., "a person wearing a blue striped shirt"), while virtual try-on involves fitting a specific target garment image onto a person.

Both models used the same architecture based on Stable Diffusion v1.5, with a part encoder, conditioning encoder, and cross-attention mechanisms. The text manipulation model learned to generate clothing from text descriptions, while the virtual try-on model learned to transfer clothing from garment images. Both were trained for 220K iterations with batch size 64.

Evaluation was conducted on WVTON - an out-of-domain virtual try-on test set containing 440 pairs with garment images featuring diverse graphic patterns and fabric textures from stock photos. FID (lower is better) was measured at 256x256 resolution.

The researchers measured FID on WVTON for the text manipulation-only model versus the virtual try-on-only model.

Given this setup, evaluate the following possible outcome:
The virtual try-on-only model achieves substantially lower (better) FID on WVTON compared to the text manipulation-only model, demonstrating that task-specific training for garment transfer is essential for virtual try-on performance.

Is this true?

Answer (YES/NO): YES